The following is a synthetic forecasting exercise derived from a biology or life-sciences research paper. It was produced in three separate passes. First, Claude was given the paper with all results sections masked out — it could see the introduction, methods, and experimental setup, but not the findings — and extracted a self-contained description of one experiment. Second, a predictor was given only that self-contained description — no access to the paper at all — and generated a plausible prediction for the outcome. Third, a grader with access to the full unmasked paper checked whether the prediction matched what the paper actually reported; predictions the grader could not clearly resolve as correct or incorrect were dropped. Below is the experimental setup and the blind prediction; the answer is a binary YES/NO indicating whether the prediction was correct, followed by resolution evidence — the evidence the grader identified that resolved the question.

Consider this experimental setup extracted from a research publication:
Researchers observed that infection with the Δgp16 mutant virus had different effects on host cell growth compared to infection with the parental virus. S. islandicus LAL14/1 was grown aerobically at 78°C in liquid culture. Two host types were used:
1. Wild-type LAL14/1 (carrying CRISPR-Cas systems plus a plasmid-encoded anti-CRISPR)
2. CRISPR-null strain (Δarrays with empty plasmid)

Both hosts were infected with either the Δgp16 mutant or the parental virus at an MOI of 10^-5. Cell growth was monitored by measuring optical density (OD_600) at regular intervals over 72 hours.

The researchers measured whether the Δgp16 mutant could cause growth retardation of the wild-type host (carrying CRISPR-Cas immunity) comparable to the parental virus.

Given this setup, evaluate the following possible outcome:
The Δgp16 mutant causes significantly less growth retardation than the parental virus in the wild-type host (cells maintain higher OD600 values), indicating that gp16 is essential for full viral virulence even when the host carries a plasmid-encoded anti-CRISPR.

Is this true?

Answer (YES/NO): YES